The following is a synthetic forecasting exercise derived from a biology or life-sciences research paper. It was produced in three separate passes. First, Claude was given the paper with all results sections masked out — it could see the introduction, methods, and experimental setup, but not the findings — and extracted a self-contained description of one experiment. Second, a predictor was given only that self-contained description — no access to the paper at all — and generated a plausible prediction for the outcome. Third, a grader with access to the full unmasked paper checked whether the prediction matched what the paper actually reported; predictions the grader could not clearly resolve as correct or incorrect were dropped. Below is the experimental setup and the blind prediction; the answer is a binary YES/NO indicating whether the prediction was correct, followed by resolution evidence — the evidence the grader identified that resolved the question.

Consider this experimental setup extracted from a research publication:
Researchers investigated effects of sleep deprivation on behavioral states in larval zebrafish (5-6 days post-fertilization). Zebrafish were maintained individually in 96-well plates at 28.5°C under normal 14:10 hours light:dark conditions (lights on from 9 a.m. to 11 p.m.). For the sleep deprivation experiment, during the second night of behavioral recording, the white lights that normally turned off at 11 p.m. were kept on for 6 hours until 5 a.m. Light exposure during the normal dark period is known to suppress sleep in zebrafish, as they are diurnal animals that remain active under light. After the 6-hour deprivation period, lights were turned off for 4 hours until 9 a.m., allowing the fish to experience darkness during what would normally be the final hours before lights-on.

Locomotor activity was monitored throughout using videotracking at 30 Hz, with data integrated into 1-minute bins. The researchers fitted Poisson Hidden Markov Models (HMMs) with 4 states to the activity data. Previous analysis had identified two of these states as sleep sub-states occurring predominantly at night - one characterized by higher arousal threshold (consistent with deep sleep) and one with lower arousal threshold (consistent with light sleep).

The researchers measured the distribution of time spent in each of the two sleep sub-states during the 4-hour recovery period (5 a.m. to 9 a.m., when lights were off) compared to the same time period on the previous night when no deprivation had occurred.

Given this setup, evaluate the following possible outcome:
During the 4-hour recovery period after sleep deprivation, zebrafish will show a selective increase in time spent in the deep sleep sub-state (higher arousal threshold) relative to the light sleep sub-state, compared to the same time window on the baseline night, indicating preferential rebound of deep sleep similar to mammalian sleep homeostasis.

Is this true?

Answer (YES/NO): YES